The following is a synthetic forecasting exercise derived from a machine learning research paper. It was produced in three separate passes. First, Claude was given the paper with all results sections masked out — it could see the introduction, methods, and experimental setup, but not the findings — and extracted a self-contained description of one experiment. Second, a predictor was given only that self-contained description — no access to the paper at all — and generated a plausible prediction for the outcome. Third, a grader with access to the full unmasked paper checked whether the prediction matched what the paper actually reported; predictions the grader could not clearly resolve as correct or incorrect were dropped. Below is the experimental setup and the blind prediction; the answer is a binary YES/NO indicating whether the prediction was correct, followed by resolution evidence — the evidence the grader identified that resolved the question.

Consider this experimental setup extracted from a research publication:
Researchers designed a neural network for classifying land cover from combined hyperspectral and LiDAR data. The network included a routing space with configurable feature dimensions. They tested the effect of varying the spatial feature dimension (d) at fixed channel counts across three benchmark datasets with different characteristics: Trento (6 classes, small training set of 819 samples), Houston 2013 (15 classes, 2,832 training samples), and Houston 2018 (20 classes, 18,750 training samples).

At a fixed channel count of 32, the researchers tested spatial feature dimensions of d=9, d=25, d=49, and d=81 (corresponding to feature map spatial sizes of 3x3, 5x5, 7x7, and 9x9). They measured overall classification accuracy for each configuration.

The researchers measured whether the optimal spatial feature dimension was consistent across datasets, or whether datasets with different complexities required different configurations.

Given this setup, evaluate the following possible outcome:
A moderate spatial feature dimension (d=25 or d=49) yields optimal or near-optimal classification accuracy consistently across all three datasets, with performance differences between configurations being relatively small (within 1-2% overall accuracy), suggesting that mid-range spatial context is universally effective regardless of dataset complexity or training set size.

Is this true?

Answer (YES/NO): NO